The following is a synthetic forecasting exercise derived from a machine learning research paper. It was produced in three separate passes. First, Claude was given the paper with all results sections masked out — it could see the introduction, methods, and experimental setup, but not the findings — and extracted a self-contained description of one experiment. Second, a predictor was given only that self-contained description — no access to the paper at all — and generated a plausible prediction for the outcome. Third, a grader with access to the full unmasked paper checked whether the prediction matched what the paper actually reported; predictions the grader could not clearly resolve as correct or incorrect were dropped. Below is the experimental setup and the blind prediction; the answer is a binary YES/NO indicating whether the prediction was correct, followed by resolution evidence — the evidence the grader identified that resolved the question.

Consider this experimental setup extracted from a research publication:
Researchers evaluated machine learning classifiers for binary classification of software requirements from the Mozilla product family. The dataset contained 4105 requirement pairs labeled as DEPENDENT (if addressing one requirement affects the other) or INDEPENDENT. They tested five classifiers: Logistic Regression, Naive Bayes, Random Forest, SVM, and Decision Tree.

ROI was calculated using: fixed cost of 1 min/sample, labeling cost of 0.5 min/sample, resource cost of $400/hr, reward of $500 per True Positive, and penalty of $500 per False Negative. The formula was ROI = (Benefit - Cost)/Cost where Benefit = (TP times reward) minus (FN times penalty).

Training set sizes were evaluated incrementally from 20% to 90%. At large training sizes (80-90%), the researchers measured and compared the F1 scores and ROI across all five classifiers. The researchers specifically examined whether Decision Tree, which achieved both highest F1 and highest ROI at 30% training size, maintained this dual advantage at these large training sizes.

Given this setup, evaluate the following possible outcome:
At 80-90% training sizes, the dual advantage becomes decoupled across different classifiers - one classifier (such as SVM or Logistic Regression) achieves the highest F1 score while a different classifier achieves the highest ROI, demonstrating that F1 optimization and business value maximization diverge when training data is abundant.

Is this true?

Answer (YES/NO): NO